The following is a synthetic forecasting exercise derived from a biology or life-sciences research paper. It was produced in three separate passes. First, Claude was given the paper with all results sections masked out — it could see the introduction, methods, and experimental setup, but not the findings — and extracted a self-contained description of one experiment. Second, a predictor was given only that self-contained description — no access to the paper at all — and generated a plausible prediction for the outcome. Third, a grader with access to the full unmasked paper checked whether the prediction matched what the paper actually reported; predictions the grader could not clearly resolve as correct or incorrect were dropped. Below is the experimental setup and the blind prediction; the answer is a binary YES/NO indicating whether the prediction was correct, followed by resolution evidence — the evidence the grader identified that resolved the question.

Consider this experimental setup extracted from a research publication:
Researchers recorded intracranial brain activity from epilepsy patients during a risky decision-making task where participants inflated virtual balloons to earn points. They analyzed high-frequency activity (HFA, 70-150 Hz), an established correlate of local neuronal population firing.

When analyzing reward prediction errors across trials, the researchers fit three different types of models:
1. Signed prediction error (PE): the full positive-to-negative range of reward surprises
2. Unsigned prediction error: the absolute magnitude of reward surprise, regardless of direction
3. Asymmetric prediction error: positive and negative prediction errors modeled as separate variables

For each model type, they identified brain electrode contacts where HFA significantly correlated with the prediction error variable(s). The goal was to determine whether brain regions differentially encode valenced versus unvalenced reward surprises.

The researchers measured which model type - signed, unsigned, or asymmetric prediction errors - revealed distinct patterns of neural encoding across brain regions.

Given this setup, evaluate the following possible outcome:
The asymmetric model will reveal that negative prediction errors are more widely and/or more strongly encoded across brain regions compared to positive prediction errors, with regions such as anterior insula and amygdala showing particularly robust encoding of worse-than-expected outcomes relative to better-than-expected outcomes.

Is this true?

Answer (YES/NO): NO